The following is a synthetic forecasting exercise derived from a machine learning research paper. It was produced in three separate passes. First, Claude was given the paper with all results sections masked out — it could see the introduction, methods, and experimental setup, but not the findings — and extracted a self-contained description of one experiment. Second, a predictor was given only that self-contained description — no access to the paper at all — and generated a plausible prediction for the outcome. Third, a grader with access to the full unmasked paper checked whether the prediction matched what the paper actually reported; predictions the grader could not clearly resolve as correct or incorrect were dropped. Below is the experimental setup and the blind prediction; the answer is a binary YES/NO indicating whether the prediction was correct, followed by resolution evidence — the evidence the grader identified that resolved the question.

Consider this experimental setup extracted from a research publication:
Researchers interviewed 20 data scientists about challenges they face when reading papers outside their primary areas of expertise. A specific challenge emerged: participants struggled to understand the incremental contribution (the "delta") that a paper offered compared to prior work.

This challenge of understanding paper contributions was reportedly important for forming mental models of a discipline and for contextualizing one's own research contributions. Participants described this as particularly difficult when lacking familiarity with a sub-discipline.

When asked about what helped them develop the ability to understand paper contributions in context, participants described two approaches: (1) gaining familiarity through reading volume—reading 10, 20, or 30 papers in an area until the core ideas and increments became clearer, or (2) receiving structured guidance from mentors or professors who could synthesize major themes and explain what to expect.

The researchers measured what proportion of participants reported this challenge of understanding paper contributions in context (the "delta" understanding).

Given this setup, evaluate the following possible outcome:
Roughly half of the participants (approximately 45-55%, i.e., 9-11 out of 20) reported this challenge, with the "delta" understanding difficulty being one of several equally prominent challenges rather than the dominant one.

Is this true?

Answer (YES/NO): YES